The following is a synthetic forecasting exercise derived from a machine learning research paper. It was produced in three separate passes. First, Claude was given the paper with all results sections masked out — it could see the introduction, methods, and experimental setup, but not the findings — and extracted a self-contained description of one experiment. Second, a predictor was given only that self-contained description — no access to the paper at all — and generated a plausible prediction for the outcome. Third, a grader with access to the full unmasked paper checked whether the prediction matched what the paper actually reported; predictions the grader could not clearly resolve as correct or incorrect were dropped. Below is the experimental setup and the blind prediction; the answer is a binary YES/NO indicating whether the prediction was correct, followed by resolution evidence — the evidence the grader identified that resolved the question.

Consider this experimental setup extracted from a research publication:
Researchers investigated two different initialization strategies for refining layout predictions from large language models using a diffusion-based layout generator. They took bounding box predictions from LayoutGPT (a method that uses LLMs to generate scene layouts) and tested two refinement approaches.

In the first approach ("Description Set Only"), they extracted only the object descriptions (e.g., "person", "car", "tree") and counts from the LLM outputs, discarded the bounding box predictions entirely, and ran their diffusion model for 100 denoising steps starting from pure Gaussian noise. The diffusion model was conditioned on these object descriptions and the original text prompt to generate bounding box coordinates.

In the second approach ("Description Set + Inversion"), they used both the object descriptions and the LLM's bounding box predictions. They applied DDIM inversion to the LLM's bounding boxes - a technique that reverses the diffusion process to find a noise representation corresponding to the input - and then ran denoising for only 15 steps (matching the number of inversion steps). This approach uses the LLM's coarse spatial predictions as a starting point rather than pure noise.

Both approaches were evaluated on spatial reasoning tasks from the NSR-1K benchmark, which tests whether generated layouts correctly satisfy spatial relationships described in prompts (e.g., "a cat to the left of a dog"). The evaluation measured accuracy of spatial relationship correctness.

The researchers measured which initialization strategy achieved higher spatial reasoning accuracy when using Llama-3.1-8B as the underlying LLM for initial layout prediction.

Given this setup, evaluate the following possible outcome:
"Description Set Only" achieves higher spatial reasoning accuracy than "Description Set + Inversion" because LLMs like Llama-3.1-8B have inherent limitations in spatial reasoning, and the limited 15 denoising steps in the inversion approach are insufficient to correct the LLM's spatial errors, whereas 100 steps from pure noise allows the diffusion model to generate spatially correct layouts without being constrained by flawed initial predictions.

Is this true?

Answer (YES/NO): NO